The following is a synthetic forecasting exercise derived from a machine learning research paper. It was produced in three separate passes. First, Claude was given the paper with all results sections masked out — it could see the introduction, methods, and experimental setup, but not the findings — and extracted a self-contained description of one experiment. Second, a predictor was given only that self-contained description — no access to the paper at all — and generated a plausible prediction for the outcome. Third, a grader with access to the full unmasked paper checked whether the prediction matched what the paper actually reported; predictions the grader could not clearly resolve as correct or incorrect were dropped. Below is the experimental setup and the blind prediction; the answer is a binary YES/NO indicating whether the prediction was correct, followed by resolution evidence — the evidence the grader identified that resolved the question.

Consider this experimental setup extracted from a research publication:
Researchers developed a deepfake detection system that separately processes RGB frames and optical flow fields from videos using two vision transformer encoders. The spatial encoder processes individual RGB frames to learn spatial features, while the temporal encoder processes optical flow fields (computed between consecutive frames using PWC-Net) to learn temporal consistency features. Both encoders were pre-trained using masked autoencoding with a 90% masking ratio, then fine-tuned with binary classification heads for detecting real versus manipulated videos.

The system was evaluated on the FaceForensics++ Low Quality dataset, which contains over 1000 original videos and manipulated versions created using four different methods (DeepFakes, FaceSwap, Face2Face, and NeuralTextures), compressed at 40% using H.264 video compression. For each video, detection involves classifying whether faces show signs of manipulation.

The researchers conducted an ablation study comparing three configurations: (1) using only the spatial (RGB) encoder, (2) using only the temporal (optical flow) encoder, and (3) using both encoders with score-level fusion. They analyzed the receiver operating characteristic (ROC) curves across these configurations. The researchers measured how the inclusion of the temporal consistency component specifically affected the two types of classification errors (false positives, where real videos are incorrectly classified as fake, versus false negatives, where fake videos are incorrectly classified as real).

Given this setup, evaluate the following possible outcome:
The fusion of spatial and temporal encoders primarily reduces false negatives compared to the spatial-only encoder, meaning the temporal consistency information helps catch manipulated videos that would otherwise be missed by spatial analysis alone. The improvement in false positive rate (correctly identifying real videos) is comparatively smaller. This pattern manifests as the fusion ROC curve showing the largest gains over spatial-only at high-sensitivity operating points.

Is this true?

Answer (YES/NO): NO